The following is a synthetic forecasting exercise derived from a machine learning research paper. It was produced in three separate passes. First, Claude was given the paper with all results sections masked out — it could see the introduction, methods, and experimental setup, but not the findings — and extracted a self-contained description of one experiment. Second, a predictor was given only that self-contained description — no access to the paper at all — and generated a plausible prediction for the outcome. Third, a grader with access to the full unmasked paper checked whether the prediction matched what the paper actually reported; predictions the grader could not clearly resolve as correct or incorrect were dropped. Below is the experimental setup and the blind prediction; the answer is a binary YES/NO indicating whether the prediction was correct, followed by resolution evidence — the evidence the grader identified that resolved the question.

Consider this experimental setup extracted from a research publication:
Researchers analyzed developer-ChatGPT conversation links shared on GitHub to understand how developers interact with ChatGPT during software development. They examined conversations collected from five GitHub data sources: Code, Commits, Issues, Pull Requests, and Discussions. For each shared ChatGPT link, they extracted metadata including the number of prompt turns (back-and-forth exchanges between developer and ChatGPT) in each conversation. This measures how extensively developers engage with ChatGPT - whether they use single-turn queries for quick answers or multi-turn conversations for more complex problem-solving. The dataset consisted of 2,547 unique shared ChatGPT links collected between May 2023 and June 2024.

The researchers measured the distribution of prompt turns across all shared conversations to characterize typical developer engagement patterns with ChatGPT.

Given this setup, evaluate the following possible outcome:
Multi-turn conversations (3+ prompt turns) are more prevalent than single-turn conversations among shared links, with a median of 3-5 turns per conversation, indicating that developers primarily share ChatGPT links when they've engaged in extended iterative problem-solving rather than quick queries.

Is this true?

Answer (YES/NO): NO